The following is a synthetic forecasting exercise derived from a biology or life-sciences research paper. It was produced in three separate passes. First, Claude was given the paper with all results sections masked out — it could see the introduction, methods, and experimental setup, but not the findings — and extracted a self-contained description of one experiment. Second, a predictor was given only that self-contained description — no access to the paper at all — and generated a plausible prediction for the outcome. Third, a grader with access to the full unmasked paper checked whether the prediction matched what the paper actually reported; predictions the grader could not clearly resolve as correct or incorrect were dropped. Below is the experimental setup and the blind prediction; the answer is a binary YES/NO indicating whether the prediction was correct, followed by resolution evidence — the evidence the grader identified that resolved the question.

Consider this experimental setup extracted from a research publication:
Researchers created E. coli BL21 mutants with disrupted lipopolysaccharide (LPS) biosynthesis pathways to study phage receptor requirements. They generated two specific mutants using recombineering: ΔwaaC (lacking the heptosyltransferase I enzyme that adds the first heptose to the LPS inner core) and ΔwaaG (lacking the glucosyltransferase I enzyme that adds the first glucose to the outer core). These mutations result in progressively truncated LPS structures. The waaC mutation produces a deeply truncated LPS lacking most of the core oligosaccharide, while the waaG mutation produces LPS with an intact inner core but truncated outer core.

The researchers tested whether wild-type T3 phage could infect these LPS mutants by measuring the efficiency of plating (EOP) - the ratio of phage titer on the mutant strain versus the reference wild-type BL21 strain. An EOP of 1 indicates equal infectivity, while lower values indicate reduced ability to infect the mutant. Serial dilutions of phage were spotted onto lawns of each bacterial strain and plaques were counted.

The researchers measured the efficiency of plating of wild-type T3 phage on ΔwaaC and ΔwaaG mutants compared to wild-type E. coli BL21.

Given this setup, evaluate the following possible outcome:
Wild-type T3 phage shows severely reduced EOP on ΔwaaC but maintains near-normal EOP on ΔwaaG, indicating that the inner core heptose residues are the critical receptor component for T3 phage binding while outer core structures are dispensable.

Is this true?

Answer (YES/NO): NO